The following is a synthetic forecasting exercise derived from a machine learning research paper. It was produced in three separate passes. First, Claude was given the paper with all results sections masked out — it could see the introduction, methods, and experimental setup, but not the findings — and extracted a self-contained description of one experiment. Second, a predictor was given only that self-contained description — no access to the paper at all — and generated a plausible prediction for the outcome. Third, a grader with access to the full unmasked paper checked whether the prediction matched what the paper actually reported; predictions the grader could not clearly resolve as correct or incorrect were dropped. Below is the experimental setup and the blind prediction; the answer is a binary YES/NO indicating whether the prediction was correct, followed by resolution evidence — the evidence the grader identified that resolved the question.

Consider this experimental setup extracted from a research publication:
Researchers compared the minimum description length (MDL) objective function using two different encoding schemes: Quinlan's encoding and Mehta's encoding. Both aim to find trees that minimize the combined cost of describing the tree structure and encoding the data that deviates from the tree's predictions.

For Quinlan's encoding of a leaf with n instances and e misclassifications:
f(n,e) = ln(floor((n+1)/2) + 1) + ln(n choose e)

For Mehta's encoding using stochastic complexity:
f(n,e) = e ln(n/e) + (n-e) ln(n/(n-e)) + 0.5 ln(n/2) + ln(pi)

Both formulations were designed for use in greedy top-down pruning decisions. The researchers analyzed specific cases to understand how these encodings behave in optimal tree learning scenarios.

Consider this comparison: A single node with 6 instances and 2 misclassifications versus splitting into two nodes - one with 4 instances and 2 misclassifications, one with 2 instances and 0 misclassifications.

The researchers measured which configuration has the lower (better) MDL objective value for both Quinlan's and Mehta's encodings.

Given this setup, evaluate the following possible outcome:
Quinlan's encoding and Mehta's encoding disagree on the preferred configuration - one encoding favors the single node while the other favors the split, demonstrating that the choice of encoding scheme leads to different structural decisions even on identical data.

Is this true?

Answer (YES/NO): NO